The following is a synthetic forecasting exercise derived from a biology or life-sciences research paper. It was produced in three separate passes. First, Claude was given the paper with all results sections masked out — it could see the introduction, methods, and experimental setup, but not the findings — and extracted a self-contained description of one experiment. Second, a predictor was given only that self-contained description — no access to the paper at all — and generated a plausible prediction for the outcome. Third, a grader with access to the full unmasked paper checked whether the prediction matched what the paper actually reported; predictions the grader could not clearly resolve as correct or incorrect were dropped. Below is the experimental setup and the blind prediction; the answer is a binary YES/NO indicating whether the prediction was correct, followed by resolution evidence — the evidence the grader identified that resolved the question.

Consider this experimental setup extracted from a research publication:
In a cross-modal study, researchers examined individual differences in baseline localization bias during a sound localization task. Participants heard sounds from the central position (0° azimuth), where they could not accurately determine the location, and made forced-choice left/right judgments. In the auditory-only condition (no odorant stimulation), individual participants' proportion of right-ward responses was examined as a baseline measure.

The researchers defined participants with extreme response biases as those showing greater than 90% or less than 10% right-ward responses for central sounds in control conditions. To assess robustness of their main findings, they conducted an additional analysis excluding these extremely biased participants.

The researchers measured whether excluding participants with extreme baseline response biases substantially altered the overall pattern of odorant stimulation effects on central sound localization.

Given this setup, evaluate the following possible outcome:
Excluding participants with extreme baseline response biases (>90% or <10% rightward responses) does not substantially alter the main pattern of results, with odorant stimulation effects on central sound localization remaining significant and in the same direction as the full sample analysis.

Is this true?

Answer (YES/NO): YES